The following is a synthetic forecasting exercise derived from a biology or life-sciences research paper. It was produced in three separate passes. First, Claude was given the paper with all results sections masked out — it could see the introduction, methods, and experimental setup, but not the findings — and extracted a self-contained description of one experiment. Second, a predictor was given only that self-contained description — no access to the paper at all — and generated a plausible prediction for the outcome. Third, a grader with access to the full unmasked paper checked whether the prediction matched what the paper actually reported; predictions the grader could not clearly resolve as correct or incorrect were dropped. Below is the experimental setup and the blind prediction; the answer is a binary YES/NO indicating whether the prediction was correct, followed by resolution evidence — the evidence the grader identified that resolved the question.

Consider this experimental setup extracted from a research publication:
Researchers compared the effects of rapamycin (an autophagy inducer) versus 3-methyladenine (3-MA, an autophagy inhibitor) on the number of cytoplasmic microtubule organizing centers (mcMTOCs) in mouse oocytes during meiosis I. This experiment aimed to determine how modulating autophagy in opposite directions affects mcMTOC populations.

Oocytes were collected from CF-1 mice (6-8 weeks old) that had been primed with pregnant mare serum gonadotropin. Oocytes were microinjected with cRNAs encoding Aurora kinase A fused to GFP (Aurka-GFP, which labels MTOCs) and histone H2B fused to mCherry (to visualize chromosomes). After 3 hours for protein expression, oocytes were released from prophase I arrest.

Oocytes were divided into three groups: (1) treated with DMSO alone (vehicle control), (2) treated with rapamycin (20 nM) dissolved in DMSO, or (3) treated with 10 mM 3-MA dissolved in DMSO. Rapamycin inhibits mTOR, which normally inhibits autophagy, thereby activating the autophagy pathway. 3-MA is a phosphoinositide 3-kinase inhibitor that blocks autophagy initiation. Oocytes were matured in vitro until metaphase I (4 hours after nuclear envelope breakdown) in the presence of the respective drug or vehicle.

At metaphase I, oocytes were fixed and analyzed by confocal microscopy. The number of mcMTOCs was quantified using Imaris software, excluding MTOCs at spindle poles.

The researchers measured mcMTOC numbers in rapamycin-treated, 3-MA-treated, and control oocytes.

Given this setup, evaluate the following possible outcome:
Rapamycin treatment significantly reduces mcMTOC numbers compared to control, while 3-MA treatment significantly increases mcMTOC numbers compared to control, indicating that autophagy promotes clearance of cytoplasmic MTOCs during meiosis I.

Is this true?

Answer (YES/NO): NO